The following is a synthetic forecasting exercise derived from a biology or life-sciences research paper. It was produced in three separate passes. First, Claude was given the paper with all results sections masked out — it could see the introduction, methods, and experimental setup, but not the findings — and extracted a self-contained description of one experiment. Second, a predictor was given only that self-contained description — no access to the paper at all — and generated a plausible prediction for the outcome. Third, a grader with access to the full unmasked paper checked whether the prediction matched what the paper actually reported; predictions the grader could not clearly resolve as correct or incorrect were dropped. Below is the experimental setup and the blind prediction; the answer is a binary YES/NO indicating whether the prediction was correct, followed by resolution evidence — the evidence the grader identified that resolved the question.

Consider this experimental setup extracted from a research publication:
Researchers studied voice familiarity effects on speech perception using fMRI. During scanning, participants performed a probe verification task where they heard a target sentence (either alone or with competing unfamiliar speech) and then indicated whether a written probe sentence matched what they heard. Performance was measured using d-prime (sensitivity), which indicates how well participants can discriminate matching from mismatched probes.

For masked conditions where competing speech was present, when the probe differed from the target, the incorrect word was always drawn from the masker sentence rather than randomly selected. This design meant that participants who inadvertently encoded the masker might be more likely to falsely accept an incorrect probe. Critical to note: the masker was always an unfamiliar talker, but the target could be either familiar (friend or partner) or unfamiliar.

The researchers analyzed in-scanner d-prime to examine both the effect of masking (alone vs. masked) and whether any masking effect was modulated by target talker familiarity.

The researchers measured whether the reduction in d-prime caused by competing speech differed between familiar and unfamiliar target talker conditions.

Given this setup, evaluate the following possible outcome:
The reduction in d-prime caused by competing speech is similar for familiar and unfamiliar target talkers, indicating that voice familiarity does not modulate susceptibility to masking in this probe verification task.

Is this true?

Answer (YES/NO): NO